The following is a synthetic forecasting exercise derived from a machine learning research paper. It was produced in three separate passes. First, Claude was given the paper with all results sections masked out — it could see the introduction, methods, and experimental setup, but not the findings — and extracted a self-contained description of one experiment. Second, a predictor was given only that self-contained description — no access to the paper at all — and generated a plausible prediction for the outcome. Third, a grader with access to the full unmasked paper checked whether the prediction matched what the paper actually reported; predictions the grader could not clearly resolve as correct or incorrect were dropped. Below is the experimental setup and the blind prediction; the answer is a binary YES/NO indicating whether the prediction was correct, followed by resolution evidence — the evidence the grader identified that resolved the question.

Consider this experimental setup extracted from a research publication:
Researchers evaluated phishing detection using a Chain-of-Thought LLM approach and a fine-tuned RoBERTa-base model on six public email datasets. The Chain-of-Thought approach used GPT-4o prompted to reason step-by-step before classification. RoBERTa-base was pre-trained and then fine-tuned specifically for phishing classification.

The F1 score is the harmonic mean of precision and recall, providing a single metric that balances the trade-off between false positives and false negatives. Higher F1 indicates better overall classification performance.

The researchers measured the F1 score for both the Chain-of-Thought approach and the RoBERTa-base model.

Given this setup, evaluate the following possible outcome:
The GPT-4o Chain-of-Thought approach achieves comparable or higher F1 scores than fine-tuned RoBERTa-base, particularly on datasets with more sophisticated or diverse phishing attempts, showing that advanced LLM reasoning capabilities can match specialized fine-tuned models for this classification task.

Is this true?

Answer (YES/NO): NO